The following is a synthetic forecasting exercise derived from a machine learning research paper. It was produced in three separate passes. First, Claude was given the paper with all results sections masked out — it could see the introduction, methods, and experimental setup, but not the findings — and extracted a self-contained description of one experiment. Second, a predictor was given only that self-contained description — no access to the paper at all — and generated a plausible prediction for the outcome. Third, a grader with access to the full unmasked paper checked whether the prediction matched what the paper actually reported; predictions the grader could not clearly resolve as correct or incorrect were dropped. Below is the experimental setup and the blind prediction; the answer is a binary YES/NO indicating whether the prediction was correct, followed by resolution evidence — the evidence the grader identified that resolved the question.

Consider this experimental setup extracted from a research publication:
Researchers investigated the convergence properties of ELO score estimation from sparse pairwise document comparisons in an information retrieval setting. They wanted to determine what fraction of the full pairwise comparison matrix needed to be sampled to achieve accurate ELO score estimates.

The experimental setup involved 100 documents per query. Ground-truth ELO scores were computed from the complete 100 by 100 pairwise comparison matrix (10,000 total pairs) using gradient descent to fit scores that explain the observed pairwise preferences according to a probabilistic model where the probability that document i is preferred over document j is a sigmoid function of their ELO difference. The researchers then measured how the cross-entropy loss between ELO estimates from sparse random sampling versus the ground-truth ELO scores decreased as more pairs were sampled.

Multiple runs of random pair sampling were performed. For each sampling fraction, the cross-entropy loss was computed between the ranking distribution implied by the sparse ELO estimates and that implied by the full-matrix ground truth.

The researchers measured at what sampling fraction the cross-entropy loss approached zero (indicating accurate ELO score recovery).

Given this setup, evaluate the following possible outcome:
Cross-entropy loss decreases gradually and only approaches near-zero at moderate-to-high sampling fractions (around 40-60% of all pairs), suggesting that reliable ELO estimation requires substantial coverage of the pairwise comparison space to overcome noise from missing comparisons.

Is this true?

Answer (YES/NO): NO